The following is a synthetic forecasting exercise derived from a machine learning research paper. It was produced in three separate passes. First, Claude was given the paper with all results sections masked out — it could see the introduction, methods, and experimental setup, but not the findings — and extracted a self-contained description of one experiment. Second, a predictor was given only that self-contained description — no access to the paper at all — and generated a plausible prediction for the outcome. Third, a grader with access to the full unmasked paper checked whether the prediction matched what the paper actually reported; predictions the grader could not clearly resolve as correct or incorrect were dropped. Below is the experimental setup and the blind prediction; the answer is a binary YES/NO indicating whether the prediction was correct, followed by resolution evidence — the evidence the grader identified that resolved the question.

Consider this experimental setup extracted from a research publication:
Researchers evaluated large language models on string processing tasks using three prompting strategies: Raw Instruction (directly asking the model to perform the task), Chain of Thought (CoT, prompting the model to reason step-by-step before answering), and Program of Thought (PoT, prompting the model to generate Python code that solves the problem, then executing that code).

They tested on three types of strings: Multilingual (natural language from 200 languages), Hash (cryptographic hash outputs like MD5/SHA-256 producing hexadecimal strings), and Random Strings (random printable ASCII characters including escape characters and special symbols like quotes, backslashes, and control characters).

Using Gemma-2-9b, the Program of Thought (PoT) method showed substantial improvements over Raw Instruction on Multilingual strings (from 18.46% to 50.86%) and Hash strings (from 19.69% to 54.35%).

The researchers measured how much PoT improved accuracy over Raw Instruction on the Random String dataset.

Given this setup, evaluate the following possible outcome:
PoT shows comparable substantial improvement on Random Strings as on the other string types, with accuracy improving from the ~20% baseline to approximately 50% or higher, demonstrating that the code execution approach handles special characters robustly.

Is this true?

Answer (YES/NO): NO